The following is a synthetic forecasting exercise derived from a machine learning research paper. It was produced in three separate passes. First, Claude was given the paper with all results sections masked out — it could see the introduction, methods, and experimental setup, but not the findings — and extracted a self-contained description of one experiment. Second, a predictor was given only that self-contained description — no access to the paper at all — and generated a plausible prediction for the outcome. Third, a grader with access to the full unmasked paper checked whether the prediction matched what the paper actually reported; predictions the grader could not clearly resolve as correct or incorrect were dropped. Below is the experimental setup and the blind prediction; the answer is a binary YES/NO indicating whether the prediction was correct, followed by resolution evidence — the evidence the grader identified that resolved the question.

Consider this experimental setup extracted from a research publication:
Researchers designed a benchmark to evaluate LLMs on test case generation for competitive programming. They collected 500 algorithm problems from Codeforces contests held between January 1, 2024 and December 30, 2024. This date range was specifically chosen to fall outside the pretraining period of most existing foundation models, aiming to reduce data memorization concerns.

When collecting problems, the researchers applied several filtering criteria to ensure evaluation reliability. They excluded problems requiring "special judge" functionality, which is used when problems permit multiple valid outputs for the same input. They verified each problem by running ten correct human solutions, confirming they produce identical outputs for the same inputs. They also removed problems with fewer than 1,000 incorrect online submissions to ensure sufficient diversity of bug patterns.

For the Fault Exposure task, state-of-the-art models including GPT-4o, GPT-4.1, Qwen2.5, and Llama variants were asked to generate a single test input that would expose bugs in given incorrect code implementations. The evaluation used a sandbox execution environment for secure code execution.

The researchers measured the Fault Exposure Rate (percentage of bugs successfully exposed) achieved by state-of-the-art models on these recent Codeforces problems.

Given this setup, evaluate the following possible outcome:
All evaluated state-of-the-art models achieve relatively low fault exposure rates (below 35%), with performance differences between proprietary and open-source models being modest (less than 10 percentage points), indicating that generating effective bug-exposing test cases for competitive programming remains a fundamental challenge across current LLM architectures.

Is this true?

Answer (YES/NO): NO